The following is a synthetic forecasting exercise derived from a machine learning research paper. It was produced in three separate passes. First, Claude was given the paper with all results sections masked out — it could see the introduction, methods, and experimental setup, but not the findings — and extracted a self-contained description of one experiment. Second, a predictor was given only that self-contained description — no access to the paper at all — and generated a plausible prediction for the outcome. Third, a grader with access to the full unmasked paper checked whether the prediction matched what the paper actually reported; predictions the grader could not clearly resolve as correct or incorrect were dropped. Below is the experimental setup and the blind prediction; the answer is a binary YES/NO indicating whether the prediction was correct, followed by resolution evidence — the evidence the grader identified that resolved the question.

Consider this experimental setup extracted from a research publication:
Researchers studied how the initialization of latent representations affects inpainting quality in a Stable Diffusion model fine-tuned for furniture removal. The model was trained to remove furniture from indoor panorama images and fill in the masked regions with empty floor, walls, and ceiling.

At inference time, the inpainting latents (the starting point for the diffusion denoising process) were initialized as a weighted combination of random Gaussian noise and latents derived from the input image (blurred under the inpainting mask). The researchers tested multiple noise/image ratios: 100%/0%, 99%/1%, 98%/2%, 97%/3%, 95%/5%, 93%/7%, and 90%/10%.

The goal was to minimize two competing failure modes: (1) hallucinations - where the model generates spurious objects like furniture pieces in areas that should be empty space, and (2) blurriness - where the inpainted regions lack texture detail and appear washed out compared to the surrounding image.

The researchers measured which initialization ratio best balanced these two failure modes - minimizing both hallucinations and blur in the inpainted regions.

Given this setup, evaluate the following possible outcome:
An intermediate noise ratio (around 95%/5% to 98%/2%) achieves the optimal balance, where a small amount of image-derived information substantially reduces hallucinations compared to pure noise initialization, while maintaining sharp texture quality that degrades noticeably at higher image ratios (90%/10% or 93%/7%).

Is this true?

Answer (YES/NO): YES